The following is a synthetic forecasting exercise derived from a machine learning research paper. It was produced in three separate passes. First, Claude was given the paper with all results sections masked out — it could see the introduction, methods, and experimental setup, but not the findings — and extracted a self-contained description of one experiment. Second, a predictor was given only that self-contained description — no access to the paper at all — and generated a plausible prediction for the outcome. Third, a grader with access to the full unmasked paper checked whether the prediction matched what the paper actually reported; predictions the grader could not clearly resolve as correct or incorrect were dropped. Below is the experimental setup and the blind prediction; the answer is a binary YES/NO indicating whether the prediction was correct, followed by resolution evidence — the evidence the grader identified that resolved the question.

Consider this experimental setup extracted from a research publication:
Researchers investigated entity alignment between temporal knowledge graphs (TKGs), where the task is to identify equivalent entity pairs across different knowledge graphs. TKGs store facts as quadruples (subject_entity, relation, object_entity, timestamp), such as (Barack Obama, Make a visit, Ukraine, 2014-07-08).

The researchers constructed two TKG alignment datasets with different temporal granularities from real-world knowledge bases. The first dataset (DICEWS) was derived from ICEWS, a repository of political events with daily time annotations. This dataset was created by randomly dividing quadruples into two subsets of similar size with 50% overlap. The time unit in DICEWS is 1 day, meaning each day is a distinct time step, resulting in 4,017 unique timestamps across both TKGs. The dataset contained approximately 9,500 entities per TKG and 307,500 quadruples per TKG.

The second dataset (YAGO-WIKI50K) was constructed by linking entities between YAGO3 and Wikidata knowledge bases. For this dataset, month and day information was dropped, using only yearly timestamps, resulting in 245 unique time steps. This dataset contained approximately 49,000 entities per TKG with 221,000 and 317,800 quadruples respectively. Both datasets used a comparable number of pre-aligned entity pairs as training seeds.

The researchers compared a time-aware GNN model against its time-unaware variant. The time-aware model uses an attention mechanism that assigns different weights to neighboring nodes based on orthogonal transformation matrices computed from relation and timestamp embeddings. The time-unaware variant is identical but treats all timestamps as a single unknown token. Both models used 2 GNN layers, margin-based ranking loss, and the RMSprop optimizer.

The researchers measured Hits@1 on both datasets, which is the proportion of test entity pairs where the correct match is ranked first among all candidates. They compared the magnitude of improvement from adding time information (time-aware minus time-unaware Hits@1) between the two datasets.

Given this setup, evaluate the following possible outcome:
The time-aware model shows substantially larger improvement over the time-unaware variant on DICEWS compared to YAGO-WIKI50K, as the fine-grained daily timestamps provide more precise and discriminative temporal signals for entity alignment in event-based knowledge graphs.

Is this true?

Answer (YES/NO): YES